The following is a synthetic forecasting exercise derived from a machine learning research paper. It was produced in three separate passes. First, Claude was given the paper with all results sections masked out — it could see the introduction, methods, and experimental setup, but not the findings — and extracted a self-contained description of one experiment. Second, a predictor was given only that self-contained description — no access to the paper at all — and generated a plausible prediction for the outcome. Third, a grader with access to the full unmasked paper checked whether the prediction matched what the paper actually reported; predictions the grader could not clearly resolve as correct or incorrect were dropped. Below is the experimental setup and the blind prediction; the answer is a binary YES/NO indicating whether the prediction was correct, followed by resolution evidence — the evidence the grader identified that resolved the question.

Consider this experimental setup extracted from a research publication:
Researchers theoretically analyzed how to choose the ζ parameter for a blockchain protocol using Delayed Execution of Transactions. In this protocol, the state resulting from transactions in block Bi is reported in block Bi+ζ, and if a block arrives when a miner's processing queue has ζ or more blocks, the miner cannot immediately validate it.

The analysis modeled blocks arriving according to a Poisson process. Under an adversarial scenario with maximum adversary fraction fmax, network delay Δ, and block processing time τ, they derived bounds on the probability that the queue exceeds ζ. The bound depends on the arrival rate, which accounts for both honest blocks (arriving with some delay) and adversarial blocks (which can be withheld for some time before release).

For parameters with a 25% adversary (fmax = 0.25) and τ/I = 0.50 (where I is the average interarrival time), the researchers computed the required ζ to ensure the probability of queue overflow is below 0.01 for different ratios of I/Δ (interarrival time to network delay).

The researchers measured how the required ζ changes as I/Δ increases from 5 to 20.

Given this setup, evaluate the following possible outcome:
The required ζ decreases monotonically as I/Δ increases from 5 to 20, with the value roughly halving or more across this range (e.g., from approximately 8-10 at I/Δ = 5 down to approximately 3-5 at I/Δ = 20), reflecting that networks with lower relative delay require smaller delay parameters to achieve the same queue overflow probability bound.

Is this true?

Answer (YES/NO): NO